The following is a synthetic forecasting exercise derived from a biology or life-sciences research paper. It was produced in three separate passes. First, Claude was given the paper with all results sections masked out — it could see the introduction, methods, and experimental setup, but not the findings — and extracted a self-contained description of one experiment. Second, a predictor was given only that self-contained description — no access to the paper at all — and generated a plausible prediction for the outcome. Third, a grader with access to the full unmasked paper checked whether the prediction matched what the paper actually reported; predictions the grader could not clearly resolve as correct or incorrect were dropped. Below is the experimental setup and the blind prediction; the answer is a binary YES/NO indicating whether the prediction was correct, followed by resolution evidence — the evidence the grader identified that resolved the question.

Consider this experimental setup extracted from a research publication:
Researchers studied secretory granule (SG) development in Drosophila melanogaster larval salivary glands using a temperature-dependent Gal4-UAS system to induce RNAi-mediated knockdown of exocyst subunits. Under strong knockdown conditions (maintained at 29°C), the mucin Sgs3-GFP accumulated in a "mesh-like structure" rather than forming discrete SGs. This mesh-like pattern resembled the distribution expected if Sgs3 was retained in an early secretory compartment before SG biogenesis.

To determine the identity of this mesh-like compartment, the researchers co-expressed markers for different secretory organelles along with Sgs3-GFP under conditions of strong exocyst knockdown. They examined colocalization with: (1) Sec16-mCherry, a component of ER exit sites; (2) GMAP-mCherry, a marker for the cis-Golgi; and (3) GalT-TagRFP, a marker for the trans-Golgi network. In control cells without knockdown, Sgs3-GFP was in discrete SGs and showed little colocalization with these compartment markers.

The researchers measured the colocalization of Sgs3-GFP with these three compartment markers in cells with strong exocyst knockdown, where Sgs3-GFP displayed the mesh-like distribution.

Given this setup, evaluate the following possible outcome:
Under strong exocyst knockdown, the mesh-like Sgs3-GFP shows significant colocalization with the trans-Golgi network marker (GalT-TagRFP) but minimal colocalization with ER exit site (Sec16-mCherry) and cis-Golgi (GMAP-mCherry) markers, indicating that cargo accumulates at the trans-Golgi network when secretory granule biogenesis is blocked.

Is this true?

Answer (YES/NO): NO